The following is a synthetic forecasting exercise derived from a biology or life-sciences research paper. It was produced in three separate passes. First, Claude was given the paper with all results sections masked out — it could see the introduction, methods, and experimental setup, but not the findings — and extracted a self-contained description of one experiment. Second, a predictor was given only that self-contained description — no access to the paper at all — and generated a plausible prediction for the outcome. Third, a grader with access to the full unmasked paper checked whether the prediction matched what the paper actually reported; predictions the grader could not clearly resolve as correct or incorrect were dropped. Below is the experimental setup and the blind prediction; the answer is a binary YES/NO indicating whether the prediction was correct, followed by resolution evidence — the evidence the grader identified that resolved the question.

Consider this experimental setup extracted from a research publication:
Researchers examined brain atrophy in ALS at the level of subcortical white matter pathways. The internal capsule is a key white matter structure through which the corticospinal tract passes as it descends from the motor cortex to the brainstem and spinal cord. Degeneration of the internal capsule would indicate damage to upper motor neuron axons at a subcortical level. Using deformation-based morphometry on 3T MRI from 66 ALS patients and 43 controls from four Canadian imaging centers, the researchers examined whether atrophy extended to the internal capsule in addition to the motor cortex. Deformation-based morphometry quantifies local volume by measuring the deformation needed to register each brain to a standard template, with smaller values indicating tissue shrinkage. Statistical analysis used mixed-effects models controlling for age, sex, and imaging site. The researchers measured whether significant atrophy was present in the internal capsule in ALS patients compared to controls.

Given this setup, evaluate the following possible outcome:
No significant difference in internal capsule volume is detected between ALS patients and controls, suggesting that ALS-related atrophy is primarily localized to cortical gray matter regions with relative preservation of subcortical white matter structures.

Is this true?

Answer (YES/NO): NO